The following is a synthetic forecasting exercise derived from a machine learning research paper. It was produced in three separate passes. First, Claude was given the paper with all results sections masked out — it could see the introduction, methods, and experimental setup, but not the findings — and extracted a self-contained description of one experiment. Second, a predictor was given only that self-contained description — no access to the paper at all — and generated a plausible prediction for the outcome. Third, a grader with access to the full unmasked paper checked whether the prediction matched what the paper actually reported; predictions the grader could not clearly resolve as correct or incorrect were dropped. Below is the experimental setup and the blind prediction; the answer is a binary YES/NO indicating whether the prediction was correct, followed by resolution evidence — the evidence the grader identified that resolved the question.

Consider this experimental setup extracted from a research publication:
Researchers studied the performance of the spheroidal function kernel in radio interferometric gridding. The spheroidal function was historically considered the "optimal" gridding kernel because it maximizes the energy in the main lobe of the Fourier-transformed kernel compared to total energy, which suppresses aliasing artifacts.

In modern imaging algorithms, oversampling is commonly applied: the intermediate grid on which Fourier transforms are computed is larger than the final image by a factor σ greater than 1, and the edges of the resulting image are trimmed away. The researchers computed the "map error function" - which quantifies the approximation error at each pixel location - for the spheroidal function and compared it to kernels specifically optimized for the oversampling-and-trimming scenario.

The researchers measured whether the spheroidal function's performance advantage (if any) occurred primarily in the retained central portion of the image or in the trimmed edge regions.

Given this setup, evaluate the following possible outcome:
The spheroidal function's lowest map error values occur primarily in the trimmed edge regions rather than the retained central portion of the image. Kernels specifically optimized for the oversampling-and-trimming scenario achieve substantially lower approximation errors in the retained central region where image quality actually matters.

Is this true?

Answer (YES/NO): NO